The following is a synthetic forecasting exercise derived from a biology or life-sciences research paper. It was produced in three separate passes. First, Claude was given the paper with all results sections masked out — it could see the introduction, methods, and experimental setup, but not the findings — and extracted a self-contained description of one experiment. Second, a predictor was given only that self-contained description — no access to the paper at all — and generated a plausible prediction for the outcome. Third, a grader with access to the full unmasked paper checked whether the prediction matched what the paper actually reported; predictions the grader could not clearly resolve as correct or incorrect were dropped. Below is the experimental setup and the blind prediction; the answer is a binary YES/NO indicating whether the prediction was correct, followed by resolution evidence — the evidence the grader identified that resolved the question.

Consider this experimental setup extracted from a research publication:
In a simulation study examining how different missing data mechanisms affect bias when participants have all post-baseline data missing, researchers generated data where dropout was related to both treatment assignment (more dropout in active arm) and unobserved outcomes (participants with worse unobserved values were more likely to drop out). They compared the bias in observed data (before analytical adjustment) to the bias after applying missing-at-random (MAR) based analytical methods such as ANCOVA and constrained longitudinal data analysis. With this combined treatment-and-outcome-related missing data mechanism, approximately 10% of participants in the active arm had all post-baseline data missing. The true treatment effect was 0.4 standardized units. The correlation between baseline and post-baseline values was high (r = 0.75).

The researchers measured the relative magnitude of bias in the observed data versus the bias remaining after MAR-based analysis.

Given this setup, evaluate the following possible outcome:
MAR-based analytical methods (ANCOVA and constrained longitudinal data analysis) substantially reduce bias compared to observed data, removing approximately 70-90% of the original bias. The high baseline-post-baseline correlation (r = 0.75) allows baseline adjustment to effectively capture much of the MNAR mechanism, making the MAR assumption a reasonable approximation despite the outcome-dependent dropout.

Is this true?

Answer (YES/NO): YES